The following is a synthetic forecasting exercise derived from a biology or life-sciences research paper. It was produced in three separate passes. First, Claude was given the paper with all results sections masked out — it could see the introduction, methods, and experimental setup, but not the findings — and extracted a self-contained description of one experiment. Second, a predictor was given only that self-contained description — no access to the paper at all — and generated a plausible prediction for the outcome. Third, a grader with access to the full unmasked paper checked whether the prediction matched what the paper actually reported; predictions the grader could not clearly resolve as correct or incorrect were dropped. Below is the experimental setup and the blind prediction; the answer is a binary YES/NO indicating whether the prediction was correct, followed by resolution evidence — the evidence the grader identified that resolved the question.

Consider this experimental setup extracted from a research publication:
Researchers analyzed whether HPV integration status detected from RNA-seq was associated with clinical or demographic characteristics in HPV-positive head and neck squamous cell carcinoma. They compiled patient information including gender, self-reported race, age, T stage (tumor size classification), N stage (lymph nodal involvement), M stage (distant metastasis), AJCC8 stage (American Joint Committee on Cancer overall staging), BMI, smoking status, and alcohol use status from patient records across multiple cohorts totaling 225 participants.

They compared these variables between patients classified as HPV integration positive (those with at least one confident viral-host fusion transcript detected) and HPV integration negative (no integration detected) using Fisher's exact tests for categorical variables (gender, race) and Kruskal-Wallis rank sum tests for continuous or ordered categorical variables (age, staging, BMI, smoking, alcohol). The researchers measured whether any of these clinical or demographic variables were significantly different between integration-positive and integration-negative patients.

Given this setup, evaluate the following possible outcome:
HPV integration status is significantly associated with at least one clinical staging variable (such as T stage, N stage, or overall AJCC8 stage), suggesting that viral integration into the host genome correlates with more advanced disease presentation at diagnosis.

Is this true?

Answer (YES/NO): NO